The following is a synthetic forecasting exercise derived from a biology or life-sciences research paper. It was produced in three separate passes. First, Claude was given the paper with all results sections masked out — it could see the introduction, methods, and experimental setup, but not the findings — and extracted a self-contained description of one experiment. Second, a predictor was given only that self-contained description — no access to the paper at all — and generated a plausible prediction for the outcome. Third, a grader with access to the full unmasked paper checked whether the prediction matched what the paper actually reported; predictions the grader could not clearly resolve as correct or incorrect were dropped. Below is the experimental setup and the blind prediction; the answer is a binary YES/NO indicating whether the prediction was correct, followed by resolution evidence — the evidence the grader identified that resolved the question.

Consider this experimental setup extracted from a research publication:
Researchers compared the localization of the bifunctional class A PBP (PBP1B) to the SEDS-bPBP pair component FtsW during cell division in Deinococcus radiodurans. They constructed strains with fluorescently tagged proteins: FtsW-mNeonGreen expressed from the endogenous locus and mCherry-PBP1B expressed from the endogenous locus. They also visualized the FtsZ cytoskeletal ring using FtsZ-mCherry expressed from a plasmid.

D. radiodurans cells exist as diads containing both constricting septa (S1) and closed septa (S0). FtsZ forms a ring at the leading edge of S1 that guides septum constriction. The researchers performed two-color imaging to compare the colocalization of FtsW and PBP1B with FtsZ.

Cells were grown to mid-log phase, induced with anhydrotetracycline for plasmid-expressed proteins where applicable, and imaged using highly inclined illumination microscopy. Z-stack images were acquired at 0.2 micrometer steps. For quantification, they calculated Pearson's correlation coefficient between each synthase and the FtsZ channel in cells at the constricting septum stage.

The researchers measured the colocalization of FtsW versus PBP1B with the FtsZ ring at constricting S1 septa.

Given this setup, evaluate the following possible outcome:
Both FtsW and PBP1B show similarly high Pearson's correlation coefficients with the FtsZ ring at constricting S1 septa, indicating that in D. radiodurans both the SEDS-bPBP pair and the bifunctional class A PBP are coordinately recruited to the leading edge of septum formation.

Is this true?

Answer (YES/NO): NO